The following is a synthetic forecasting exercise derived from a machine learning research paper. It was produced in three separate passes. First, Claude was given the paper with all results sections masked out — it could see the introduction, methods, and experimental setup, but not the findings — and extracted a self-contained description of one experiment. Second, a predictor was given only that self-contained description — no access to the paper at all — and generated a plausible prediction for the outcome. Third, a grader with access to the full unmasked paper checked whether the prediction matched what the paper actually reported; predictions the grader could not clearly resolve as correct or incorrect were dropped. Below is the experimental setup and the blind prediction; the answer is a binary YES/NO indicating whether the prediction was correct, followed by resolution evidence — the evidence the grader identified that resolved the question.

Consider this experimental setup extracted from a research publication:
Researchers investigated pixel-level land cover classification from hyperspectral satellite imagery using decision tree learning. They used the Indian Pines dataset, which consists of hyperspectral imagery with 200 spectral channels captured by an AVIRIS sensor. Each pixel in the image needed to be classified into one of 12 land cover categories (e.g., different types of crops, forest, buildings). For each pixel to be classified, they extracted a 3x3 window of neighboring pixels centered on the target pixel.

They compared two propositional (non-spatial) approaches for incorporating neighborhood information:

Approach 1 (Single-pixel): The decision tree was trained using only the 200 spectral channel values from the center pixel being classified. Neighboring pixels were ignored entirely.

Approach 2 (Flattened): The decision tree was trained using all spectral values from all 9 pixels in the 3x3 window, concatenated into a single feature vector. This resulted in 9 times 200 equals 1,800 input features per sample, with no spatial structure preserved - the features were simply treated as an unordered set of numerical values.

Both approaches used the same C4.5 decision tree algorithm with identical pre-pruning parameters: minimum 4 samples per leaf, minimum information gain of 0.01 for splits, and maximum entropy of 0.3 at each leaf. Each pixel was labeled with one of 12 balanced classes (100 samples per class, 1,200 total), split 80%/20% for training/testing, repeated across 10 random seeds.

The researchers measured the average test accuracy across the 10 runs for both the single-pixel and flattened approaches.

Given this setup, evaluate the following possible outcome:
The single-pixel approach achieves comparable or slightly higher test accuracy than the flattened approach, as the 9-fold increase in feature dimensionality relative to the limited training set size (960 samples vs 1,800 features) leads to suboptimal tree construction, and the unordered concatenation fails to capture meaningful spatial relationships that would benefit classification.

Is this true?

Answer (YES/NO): YES